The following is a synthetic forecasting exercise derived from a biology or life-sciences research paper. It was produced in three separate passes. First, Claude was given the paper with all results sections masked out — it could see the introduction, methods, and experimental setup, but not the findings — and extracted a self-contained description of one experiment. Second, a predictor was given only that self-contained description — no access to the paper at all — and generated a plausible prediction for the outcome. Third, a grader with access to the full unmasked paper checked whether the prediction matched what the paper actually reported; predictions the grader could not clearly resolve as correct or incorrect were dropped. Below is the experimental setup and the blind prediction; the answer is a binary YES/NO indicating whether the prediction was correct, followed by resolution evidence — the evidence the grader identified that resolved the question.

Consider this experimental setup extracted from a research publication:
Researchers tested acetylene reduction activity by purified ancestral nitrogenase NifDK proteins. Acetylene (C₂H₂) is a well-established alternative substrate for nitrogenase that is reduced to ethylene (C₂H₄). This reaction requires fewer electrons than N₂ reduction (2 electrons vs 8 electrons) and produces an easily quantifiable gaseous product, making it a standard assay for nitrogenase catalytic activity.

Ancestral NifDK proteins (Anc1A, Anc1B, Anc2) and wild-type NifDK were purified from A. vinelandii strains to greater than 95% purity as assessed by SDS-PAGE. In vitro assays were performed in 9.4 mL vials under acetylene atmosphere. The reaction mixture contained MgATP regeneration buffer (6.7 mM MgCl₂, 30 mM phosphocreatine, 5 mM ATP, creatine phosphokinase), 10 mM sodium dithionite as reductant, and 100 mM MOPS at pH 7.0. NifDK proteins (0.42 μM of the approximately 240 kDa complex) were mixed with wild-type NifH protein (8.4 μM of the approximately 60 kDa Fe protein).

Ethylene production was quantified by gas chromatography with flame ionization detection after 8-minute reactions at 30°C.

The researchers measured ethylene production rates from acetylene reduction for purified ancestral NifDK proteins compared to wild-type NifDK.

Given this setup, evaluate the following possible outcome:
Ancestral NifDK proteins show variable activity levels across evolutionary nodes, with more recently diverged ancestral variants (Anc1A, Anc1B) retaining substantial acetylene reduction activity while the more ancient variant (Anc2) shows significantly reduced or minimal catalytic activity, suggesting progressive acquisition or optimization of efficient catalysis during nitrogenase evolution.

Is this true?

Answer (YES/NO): NO